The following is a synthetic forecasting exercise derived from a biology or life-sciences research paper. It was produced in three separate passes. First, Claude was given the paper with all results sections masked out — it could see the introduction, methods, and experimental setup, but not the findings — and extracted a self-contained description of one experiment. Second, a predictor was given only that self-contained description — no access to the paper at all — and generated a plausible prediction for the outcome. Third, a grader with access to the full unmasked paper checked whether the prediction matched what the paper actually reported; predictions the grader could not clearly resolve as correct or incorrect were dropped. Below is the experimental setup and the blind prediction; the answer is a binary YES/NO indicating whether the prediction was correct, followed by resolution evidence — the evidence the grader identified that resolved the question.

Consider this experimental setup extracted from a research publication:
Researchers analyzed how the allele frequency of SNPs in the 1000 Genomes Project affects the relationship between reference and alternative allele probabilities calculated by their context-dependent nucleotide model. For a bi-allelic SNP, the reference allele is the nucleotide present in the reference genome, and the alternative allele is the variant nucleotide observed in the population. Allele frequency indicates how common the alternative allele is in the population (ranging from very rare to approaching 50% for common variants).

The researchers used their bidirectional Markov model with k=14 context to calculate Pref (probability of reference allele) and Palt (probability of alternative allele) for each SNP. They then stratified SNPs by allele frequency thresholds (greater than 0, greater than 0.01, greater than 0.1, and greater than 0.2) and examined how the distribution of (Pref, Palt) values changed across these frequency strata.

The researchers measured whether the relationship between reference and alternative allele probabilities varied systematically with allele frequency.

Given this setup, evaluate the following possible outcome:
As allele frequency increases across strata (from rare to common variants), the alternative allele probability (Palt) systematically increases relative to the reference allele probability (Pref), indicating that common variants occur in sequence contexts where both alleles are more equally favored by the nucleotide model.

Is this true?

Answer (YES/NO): YES